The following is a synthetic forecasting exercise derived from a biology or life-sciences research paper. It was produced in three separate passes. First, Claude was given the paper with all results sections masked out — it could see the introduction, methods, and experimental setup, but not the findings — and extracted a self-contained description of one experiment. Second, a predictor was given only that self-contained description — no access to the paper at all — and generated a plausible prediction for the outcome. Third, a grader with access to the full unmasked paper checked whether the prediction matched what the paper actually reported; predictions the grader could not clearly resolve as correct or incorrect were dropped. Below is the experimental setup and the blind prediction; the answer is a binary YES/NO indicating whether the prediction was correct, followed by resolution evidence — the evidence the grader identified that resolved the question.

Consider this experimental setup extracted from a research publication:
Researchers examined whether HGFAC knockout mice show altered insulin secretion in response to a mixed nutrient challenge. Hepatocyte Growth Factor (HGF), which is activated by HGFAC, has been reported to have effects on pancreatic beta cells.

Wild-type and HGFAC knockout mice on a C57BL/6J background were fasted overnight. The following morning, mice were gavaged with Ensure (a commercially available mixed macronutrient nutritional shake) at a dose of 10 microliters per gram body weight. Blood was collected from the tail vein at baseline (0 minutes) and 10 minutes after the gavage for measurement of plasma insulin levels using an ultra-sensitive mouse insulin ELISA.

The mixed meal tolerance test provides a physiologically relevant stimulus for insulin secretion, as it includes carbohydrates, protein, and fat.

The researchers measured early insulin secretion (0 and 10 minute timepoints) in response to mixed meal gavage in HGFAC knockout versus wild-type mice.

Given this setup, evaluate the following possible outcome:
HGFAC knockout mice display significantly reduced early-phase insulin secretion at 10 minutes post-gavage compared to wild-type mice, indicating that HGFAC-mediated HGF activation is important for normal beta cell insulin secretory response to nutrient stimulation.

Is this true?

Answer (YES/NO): NO